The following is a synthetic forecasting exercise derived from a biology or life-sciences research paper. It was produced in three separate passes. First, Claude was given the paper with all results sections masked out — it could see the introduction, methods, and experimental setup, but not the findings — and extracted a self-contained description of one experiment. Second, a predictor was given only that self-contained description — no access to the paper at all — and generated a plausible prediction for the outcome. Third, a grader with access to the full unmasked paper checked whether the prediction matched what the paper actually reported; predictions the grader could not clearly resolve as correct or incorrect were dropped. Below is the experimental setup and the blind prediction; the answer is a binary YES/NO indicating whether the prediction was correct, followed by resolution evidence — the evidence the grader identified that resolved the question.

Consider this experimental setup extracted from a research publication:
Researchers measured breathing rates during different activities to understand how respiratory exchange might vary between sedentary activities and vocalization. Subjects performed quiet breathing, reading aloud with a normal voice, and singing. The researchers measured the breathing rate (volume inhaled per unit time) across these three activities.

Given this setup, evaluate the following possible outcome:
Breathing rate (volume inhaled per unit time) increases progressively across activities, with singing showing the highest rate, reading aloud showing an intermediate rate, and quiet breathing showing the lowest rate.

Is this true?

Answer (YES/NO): NO